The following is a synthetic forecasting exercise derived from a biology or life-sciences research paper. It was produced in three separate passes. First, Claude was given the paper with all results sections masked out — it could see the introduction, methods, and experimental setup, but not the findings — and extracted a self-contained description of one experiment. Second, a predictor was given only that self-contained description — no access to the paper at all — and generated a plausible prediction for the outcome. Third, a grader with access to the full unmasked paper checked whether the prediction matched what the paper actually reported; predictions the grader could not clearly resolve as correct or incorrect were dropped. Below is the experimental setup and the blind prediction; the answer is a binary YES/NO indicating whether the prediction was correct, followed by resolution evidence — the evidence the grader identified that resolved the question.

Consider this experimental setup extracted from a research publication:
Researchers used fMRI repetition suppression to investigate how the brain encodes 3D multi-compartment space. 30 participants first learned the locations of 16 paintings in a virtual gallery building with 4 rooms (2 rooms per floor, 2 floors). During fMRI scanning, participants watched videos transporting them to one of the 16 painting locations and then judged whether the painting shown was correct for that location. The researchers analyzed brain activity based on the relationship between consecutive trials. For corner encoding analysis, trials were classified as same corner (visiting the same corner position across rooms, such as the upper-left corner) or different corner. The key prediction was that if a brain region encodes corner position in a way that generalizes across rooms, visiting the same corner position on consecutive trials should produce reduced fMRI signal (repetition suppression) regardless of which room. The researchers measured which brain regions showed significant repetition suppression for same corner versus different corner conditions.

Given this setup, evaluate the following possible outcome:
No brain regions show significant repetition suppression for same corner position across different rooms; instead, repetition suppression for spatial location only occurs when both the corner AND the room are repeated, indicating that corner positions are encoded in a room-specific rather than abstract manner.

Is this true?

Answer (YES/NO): NO